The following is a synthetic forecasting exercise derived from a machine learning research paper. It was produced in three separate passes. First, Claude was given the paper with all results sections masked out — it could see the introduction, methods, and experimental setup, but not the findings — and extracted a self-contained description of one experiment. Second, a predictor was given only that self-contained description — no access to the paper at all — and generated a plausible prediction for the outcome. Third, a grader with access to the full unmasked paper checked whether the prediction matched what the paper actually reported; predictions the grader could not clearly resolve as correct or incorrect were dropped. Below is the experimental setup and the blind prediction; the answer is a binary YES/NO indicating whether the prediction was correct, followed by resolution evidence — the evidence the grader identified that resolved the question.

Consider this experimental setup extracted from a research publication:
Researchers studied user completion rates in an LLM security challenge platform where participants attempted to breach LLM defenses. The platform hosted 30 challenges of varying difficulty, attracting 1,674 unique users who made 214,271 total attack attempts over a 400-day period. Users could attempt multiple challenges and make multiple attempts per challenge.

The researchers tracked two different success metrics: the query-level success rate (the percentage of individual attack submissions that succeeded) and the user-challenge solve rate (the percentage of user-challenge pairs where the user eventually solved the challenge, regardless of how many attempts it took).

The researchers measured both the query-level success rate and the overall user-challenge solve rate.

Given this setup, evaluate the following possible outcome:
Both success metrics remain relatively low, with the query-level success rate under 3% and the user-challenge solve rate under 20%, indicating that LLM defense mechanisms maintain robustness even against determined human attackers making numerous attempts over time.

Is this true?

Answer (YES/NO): NO